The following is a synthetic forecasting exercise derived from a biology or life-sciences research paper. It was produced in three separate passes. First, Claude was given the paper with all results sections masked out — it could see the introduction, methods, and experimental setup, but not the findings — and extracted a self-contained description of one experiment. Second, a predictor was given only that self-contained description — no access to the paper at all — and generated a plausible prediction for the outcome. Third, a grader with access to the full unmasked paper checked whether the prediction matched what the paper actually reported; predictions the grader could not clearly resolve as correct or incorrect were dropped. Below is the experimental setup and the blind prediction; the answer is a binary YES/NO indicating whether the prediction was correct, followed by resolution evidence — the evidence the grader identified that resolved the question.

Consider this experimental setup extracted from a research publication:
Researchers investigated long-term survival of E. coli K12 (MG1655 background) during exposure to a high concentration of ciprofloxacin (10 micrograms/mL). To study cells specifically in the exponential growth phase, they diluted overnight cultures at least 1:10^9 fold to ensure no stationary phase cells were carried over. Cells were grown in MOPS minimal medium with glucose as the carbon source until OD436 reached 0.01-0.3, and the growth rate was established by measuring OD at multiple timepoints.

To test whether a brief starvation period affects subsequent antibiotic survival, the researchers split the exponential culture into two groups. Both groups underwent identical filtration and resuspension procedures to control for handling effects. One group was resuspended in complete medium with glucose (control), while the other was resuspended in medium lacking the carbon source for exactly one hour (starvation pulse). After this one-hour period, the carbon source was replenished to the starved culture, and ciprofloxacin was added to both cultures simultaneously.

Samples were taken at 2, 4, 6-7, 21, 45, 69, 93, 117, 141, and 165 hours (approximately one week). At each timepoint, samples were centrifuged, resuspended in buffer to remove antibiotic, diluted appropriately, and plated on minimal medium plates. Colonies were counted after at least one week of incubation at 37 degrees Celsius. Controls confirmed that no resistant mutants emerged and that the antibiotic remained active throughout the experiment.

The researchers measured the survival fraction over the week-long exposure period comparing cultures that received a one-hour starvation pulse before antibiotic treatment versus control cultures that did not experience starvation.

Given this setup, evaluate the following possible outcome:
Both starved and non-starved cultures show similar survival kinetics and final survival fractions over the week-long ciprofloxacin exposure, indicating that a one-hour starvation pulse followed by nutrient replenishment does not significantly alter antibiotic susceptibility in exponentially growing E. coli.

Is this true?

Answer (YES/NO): NO